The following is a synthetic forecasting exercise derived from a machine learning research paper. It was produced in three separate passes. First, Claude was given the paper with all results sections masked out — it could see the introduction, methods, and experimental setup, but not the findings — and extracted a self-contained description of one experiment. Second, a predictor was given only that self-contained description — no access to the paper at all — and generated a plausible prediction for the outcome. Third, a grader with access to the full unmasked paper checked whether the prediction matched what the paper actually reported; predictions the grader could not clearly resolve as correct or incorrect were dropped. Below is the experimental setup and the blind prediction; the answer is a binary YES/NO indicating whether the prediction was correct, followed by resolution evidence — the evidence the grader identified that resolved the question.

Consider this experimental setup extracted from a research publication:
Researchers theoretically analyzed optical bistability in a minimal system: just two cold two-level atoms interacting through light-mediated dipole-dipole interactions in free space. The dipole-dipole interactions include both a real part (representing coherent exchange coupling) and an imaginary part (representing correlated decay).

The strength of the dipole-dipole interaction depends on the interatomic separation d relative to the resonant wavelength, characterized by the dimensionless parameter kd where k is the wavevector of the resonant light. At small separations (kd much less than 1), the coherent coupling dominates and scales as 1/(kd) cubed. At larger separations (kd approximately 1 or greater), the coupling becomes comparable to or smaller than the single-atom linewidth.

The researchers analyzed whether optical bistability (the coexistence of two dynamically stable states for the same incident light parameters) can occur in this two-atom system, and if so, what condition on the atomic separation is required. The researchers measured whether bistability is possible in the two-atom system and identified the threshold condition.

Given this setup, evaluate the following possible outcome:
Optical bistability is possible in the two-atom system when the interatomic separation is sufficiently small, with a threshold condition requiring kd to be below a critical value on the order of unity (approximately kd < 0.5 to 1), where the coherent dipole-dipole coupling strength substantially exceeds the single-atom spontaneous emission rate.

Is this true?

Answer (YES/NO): YES